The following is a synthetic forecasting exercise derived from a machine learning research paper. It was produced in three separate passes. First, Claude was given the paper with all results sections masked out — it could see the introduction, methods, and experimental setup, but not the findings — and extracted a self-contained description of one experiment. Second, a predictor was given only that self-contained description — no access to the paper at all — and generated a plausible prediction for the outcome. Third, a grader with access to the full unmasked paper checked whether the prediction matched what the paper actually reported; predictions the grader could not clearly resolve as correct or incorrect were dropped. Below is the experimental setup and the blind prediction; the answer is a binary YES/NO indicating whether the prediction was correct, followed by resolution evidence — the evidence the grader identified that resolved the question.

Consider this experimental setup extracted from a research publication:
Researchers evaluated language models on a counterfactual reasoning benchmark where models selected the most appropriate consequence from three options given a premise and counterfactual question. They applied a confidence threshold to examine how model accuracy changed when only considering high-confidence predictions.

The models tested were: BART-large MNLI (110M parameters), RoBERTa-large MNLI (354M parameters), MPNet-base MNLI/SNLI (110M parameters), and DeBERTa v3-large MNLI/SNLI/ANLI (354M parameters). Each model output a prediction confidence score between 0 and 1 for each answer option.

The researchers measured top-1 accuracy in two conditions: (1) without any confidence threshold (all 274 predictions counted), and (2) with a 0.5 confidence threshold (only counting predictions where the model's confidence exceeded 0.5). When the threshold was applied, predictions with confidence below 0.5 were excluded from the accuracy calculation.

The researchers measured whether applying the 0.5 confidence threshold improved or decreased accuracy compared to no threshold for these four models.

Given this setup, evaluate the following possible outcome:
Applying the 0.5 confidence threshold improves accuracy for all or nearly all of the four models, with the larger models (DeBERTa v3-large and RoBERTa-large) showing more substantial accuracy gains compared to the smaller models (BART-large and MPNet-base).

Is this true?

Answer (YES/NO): NO